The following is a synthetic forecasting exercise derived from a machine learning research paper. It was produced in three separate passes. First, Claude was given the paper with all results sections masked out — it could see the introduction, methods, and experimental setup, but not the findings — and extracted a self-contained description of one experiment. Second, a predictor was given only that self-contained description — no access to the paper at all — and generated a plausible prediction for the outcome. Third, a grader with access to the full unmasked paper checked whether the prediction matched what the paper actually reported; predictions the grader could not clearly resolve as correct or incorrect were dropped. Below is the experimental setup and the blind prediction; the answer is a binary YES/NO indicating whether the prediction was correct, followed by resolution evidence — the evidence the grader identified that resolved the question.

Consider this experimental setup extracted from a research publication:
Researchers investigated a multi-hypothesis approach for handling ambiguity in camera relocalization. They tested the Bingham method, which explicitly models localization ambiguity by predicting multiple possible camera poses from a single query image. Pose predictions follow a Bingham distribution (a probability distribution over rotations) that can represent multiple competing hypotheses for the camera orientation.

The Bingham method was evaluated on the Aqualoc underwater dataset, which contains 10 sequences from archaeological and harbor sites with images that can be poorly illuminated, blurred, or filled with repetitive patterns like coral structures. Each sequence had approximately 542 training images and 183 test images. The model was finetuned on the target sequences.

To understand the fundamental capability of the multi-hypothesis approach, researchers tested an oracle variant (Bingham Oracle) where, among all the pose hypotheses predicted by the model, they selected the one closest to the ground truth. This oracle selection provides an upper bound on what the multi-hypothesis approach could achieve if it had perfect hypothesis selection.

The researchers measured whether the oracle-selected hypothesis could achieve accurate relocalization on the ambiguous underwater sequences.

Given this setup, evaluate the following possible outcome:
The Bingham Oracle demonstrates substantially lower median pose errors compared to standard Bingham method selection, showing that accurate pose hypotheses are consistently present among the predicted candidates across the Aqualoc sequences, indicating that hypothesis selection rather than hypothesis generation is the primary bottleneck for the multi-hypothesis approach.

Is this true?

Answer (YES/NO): NO